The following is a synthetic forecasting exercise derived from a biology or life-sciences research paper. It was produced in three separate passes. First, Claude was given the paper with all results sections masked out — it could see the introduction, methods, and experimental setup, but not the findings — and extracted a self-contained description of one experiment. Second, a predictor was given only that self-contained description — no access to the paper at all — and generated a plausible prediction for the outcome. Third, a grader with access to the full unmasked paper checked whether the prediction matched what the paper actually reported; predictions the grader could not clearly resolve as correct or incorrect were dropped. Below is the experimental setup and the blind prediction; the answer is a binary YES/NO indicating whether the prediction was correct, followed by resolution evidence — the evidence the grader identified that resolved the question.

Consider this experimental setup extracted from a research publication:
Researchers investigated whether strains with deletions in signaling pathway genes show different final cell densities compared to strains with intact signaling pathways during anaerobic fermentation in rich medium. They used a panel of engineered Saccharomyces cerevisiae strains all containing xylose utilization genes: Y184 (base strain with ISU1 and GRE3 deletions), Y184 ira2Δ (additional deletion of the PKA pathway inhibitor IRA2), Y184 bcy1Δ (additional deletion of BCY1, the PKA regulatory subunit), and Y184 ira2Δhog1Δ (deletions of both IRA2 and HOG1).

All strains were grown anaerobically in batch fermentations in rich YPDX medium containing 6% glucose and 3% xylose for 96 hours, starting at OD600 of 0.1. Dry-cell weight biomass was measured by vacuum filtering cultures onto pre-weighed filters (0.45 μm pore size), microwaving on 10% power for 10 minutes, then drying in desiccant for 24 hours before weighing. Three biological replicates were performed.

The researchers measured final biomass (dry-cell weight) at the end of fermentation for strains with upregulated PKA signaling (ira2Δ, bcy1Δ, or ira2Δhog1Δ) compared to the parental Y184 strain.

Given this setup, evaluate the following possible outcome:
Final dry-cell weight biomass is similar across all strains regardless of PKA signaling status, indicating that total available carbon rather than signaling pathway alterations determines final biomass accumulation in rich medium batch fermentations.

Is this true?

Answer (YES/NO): NO